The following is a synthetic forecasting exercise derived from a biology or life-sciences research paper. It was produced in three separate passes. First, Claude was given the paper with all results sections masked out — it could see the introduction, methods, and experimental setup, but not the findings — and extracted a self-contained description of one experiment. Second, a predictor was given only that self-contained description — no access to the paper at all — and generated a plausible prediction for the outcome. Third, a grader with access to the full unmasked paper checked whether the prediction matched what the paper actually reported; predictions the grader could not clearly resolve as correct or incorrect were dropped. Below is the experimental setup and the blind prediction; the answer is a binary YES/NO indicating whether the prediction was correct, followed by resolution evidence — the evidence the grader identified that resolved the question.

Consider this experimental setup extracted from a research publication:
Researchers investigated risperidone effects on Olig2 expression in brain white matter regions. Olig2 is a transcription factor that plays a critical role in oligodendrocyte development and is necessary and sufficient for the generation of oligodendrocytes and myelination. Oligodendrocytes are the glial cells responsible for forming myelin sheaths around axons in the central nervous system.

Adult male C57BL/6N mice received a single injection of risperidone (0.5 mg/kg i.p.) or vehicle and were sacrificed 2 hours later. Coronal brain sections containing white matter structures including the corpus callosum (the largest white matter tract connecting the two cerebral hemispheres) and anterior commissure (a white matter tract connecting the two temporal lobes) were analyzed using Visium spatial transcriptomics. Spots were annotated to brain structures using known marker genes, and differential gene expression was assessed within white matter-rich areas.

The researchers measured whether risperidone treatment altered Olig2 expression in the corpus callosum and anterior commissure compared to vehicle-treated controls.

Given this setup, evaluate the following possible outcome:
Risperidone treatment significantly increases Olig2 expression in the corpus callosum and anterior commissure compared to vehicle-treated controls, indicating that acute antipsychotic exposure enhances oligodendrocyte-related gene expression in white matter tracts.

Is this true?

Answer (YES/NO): YES